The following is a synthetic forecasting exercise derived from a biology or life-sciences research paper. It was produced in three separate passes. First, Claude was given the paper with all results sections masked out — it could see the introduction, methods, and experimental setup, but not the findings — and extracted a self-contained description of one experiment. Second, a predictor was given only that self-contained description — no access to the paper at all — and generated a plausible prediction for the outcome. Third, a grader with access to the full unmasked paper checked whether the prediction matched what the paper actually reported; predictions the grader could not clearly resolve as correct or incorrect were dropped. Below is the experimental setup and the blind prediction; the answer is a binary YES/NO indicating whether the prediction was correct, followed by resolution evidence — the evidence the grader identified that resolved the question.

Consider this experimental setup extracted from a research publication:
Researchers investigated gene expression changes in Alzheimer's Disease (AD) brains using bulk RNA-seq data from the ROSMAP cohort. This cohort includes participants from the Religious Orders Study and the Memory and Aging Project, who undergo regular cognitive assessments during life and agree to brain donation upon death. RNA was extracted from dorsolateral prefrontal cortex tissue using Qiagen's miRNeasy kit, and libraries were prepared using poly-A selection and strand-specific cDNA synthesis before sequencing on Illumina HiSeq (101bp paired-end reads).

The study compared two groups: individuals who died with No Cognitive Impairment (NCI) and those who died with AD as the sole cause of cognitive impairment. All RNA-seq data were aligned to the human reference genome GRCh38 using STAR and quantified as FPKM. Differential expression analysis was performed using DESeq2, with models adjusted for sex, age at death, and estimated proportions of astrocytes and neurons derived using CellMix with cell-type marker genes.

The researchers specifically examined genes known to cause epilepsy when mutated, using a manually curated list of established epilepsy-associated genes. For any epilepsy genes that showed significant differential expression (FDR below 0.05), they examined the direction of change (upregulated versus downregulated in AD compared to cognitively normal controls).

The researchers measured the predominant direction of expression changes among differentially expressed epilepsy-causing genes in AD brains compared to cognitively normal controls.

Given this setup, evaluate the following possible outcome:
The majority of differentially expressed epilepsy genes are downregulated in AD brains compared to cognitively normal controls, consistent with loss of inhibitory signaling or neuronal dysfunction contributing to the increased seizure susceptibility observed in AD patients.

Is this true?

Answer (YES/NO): YES